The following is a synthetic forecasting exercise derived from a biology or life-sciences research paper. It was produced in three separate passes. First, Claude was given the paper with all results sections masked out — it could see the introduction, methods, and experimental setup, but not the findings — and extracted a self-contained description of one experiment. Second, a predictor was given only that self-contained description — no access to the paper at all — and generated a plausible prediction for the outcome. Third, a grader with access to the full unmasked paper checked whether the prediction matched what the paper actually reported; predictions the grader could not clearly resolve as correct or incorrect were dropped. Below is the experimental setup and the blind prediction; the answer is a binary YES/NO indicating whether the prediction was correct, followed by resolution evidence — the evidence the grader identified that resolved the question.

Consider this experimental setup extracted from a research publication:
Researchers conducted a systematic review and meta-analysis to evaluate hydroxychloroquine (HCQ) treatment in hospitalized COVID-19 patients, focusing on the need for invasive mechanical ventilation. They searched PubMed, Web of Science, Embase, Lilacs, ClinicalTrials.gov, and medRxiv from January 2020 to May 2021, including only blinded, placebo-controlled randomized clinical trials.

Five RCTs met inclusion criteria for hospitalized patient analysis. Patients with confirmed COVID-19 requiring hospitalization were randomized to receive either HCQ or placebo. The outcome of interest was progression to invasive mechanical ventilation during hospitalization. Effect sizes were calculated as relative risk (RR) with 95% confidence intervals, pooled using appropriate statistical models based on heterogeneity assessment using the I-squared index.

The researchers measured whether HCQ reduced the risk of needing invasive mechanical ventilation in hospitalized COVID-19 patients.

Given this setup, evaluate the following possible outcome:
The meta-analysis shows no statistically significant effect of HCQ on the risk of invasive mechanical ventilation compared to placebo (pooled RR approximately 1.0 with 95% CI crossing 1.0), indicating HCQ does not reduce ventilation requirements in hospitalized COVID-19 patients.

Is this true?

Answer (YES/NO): YES